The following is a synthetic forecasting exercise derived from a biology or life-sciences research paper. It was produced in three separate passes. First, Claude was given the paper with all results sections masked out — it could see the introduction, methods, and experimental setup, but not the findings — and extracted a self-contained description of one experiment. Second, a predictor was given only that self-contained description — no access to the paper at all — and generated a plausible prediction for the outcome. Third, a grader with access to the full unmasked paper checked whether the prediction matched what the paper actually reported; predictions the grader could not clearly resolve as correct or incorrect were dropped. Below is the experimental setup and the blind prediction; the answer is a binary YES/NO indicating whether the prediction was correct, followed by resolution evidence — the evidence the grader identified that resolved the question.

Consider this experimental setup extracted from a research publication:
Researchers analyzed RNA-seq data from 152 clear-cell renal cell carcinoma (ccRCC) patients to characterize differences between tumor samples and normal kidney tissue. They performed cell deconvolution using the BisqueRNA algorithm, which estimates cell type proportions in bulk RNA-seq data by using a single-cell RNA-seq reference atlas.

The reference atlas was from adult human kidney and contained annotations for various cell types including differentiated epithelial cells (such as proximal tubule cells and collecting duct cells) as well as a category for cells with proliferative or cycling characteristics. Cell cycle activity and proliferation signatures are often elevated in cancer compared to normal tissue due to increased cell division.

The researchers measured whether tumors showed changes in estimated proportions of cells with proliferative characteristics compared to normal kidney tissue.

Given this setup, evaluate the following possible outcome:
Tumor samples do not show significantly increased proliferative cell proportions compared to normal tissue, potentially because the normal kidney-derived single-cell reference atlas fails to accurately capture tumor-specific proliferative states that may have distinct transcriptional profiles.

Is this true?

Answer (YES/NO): NO